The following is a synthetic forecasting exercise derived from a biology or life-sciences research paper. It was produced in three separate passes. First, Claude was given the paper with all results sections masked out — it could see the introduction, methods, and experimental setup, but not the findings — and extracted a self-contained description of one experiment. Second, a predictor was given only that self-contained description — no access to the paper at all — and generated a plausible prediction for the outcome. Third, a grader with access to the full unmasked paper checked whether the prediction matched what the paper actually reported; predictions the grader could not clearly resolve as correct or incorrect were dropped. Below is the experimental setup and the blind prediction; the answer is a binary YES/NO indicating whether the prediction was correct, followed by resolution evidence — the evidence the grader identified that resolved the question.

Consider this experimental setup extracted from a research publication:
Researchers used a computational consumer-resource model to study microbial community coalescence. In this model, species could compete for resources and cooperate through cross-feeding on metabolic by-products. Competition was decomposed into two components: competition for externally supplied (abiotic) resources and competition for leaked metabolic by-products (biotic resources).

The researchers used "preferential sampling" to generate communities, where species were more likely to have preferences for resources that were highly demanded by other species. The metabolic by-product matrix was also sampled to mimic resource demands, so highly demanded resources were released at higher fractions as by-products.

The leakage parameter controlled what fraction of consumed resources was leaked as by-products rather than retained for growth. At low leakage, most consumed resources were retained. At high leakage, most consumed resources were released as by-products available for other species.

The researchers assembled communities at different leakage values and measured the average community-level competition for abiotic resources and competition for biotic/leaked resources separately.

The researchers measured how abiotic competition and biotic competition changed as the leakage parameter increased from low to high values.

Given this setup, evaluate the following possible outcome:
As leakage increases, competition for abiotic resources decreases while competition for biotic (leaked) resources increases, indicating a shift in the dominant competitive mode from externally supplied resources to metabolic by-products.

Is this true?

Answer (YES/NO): YES